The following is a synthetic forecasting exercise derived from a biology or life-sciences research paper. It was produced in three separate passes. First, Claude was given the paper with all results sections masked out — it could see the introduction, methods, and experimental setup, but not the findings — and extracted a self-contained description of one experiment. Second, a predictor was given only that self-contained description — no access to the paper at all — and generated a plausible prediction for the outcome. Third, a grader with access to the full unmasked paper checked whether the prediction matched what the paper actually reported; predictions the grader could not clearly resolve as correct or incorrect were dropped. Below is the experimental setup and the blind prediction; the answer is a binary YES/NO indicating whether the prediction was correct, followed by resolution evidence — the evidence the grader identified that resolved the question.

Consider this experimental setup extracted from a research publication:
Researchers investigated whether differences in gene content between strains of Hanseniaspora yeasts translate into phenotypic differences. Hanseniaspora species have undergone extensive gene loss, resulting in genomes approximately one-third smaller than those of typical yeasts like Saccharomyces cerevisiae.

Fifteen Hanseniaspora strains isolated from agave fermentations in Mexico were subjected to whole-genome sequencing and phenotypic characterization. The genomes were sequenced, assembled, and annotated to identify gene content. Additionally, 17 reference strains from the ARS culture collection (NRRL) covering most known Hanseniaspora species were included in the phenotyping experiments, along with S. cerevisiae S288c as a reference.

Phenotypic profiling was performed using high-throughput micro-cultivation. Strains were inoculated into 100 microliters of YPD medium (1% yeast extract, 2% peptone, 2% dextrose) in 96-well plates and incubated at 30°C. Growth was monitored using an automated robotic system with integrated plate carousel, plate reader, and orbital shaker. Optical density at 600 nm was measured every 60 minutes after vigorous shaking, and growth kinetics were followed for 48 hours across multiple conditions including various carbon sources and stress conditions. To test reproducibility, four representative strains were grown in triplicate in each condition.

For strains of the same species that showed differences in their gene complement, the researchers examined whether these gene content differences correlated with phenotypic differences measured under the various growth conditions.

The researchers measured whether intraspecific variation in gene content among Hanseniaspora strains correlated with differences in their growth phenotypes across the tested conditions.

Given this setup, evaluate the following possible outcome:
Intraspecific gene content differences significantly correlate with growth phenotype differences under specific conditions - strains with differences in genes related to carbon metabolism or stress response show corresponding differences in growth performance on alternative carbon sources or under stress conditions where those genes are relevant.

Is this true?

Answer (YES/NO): NO